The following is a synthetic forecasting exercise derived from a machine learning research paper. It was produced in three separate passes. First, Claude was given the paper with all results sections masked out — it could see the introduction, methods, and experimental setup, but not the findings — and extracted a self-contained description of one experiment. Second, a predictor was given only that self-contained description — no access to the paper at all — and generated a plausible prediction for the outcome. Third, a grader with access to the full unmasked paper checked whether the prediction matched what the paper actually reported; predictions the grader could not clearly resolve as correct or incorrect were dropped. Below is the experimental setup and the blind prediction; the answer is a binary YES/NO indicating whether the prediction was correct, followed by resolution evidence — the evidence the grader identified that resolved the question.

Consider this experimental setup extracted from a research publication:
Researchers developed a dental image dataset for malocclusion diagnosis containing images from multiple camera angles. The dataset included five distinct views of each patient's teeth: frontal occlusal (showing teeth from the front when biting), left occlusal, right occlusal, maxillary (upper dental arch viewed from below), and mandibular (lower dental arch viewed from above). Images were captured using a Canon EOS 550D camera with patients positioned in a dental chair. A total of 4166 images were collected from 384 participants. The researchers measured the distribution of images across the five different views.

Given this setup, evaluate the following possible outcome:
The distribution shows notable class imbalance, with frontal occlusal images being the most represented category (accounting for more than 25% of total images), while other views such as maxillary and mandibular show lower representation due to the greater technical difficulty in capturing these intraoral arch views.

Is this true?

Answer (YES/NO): NO